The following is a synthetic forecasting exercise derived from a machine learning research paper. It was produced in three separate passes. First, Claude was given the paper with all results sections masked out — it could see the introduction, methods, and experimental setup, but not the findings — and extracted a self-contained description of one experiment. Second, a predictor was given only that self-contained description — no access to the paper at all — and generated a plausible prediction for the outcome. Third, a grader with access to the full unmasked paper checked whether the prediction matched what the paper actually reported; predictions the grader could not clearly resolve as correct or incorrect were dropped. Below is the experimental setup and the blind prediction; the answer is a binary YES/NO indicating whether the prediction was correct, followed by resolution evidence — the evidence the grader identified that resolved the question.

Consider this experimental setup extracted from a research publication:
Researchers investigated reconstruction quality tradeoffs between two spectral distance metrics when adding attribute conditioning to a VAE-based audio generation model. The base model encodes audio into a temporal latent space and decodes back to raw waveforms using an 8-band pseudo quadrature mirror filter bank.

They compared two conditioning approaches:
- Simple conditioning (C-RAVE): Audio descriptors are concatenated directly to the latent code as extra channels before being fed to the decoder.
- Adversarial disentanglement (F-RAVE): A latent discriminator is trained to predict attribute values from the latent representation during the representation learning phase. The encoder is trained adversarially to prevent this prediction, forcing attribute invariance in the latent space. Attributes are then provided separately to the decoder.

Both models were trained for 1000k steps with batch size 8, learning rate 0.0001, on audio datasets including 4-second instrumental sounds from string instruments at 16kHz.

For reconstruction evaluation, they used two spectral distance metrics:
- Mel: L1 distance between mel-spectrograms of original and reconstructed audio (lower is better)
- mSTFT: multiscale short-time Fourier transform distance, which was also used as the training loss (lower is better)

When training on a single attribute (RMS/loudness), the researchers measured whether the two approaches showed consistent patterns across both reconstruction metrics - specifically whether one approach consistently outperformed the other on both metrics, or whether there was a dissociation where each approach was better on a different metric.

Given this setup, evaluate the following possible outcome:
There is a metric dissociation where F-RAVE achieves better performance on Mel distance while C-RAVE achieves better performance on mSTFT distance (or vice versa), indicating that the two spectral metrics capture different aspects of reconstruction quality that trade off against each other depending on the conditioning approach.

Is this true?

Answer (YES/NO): YES